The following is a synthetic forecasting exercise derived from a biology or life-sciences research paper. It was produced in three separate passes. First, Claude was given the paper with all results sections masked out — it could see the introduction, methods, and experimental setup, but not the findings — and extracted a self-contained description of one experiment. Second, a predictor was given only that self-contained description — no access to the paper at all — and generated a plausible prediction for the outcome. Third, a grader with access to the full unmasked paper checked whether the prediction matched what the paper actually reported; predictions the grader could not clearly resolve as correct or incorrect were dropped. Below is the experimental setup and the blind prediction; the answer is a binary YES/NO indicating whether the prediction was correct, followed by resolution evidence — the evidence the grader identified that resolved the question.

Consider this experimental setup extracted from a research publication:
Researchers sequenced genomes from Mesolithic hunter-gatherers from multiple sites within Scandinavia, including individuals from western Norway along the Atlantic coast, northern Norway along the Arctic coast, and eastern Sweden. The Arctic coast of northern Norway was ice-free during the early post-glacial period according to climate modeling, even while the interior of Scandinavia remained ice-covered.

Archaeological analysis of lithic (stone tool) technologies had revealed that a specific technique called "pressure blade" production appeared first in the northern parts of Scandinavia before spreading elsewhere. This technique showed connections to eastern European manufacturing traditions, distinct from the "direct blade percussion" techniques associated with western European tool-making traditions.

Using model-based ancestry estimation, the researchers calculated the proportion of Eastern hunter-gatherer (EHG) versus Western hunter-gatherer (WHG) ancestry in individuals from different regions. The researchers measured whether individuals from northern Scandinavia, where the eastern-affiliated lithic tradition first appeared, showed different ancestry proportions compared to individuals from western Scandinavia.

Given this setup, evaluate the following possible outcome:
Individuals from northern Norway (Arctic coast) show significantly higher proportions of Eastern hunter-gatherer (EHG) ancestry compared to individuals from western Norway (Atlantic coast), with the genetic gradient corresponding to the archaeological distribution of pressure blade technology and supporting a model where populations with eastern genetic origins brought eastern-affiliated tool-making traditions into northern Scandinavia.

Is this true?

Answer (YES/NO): NO